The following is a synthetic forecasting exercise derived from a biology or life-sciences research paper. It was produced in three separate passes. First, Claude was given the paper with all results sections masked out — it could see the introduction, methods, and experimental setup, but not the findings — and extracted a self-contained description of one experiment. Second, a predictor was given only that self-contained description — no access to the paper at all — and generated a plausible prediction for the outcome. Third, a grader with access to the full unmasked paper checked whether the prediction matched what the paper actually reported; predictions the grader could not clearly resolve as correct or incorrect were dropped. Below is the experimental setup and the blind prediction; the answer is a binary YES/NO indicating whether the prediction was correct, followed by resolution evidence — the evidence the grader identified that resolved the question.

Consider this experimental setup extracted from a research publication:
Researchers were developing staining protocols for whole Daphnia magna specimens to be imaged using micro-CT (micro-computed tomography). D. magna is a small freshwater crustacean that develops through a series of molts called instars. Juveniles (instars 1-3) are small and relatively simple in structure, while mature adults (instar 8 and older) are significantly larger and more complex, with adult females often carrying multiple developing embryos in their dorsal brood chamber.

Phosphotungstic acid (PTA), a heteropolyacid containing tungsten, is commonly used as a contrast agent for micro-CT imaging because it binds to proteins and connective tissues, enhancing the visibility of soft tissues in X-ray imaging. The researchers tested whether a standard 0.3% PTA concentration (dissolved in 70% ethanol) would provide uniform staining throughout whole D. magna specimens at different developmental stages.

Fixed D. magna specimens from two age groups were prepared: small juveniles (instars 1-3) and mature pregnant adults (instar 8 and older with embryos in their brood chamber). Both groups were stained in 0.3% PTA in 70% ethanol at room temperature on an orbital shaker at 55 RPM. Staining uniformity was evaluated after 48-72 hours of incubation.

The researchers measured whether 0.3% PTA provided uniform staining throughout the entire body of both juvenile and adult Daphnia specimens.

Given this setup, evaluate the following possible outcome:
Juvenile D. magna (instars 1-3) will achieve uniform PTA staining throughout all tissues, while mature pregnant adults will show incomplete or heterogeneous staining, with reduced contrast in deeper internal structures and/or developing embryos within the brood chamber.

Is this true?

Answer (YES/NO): YES